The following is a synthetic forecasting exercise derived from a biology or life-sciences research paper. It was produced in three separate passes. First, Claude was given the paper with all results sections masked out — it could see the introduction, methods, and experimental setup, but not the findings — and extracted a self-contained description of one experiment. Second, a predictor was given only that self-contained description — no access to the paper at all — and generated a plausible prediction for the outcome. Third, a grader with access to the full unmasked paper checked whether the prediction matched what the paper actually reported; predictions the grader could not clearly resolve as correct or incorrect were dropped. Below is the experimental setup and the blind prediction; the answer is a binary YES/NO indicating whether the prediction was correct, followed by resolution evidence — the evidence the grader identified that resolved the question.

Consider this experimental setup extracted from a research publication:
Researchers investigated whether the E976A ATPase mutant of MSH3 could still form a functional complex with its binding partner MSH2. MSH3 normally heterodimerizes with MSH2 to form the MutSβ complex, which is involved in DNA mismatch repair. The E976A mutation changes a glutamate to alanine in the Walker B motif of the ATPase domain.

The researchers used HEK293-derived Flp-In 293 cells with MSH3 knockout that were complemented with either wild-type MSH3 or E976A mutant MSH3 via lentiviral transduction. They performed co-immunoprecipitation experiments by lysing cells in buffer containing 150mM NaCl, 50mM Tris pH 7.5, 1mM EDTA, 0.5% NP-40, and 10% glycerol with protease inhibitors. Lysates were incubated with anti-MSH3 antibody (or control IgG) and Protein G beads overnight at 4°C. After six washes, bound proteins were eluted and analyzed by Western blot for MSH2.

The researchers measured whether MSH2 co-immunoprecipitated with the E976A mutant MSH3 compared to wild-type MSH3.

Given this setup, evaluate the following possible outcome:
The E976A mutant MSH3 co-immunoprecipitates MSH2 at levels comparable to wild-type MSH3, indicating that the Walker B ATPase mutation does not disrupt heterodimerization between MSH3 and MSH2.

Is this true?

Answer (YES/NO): YES